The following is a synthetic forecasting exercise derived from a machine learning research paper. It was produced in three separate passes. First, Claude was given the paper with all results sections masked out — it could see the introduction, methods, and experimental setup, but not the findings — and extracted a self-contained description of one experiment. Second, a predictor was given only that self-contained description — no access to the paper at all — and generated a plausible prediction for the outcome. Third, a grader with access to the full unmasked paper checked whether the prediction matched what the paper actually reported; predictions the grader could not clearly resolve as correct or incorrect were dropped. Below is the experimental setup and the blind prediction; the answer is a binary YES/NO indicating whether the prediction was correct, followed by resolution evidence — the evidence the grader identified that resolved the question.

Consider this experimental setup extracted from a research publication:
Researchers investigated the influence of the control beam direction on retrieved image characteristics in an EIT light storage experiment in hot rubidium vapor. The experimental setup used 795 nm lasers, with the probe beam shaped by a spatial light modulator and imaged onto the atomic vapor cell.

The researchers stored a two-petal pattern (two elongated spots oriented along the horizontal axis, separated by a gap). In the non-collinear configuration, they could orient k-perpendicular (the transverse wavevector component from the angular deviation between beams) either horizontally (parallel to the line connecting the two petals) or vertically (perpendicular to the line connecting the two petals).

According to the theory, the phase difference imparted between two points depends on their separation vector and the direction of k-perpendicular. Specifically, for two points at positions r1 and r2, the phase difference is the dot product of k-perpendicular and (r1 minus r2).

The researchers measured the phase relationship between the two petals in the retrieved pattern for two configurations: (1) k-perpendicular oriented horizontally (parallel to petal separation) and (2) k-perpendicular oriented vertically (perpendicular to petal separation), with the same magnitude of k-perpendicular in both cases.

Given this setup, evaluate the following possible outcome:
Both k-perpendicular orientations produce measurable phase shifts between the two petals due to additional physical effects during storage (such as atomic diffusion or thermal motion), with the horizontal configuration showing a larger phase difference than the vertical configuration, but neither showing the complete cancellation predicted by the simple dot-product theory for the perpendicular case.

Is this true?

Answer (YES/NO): NO